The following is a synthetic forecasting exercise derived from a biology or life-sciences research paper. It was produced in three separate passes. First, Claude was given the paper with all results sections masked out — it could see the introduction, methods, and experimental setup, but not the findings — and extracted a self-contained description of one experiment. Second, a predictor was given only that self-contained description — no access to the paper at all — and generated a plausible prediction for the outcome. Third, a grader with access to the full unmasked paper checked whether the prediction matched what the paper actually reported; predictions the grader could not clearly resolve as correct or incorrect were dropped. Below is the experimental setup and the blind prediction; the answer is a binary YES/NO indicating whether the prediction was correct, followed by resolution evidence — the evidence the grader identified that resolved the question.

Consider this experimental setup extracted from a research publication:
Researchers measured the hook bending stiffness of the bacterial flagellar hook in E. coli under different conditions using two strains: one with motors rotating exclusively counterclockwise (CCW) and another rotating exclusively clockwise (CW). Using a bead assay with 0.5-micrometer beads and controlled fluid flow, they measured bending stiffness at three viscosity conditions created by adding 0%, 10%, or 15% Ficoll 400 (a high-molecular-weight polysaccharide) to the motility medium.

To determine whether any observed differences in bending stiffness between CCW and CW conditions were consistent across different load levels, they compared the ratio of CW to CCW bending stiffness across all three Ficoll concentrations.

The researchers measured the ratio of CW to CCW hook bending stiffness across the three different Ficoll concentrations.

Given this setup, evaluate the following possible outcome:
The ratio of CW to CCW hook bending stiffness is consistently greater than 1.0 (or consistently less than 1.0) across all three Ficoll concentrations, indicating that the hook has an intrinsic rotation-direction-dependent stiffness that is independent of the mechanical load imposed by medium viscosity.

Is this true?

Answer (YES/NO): YES